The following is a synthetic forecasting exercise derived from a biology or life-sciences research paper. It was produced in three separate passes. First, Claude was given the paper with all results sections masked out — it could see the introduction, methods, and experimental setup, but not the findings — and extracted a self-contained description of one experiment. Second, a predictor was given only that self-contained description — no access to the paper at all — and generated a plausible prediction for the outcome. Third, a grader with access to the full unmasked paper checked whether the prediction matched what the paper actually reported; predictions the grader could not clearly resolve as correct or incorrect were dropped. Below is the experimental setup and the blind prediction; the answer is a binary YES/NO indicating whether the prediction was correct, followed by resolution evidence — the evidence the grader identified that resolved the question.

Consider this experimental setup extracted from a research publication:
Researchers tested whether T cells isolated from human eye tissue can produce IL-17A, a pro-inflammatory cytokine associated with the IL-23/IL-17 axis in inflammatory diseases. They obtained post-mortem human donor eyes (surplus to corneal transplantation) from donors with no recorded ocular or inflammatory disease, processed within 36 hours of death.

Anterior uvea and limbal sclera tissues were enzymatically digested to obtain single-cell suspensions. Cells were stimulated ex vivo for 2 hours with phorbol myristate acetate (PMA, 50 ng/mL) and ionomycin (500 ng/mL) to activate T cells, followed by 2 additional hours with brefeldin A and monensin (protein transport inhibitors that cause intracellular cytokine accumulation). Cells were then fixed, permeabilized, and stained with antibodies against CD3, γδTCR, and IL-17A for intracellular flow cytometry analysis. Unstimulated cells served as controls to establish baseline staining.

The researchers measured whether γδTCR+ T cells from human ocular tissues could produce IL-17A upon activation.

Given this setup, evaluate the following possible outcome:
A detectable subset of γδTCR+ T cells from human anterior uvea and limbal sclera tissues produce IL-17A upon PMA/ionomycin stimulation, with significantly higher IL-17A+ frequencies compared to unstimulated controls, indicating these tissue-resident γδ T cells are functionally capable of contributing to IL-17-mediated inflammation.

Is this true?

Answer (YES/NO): NO